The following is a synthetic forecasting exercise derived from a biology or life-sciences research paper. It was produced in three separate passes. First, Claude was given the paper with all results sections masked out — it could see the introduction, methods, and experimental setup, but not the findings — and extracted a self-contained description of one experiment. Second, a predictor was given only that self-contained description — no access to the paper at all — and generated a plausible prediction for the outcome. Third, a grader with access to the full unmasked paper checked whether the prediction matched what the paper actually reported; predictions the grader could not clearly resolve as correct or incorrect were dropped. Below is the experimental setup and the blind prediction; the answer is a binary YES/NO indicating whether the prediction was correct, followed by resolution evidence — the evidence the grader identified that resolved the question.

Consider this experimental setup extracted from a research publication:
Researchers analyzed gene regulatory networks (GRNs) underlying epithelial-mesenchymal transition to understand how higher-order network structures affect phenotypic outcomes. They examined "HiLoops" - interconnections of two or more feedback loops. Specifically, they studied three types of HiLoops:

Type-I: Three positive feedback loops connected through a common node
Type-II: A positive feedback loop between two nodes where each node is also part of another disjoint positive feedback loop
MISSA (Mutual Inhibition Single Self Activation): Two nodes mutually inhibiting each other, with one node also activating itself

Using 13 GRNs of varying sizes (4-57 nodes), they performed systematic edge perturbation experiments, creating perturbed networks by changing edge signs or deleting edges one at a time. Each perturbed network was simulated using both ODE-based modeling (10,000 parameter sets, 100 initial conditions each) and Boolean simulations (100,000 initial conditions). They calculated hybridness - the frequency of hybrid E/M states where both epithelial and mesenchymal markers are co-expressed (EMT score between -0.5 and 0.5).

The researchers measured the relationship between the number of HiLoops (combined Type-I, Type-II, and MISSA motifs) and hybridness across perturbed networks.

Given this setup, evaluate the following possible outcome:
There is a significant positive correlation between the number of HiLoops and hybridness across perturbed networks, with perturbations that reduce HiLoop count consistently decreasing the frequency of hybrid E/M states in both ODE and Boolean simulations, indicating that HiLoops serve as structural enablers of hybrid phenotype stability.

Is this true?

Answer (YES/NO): NO